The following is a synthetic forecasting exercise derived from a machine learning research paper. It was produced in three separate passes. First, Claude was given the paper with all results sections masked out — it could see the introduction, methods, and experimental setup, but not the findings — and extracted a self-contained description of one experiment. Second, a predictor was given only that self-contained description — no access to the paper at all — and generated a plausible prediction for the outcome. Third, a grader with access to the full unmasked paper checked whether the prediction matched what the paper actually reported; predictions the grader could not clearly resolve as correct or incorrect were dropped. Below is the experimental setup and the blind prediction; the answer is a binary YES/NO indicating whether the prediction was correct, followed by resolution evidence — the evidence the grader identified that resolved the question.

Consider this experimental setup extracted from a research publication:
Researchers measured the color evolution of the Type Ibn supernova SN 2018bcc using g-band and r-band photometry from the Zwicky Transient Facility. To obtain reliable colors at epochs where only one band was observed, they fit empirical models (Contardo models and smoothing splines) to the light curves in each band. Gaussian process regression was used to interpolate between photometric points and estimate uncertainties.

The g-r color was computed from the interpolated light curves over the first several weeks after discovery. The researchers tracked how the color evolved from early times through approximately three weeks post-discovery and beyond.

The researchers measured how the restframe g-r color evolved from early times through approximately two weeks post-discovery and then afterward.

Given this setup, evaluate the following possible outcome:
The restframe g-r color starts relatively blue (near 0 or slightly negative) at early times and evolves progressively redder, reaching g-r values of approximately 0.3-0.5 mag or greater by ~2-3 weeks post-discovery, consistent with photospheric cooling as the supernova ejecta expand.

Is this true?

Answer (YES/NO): NO